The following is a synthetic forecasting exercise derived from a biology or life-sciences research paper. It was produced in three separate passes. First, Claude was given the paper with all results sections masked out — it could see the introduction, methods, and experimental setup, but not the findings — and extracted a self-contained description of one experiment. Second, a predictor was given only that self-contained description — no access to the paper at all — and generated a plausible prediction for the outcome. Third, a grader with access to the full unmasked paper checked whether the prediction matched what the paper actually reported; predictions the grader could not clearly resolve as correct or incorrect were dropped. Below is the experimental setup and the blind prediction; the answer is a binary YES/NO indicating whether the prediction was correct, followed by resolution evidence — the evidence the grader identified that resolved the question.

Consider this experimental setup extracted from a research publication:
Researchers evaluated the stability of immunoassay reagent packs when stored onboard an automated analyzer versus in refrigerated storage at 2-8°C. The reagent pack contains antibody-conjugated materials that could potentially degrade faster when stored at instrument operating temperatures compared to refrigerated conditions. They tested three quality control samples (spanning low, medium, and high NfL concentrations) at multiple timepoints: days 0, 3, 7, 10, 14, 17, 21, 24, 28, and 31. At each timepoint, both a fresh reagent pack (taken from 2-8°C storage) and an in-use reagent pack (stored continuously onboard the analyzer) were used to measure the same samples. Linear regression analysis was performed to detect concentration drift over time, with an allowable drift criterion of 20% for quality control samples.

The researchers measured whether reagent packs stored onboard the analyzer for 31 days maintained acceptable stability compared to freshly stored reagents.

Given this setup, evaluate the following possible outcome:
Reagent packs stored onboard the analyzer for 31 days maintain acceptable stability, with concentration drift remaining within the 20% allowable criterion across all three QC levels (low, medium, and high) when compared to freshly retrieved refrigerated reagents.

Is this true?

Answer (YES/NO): YES